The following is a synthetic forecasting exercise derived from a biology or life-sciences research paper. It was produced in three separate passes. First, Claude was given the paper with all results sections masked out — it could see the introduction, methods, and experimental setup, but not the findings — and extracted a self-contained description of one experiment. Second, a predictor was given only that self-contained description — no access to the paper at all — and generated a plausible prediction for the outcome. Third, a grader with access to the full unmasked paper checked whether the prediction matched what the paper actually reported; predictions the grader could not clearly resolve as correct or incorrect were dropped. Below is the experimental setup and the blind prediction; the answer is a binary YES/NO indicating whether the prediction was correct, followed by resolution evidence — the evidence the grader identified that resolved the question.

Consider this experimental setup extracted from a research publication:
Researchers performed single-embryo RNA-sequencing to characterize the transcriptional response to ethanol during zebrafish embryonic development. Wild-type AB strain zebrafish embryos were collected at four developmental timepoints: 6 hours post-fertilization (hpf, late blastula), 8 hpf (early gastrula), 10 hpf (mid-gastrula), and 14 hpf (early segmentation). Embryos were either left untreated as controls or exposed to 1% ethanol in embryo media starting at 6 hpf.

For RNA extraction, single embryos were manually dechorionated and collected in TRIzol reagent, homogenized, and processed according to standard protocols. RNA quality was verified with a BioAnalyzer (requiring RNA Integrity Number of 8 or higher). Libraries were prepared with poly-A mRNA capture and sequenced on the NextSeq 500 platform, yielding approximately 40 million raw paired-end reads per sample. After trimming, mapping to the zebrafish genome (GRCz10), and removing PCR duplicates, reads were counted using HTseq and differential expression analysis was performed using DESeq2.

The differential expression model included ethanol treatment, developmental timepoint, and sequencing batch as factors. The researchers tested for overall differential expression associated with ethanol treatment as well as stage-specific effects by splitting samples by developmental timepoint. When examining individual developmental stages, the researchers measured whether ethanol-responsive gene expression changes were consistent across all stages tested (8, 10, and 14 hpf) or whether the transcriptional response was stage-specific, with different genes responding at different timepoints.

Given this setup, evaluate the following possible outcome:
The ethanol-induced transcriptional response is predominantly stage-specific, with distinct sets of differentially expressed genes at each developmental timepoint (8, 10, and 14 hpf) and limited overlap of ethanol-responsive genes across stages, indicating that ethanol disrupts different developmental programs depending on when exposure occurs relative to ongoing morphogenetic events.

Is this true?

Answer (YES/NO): YES